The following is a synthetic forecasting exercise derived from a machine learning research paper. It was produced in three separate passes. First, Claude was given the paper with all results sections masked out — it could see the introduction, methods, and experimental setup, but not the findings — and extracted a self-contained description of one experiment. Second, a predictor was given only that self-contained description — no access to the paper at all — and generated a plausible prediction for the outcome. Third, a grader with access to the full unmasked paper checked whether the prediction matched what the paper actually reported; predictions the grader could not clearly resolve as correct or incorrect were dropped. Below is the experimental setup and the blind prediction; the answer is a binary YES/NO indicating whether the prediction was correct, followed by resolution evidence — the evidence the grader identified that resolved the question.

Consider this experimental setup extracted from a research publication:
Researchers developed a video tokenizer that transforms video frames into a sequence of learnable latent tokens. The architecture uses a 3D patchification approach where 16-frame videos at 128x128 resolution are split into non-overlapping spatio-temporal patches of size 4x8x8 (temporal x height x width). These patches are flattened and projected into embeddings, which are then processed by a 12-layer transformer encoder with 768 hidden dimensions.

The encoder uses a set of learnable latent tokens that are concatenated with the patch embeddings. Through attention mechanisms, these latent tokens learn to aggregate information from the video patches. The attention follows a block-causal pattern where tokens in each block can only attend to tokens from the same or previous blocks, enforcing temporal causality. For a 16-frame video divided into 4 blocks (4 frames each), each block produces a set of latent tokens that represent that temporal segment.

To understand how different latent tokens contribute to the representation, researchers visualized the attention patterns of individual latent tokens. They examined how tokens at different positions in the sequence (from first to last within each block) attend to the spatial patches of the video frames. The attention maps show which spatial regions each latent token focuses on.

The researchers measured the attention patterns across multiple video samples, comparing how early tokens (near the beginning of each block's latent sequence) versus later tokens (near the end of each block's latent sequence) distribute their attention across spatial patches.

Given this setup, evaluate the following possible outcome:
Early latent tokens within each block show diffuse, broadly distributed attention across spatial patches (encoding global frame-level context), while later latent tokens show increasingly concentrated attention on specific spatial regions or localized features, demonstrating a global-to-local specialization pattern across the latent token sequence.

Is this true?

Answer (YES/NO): YES